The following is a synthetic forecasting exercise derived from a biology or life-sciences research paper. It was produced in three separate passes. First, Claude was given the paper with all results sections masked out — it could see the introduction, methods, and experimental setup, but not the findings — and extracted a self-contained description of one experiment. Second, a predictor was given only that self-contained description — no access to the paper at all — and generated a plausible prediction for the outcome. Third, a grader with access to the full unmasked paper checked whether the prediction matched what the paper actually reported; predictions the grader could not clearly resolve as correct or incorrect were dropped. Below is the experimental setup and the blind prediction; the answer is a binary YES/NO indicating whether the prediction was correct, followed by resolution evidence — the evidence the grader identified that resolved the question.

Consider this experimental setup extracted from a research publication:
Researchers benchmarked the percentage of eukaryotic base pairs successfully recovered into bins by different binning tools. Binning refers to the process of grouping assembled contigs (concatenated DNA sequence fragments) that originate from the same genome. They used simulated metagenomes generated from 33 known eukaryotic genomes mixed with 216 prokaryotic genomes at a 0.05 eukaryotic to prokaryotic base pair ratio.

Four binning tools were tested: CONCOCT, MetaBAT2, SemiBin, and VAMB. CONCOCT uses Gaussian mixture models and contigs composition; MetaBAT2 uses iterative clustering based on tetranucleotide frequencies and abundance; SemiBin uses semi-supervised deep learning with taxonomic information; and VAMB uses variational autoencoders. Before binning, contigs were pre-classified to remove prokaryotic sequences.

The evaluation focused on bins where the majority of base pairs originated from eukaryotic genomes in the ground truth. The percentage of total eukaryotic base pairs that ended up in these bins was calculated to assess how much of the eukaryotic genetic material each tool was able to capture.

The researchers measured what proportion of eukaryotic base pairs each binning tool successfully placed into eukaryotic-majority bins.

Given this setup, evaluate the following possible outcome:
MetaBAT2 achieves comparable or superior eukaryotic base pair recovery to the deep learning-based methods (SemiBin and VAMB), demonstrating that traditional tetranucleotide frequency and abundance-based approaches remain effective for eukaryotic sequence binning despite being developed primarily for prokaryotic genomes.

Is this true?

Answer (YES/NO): YES